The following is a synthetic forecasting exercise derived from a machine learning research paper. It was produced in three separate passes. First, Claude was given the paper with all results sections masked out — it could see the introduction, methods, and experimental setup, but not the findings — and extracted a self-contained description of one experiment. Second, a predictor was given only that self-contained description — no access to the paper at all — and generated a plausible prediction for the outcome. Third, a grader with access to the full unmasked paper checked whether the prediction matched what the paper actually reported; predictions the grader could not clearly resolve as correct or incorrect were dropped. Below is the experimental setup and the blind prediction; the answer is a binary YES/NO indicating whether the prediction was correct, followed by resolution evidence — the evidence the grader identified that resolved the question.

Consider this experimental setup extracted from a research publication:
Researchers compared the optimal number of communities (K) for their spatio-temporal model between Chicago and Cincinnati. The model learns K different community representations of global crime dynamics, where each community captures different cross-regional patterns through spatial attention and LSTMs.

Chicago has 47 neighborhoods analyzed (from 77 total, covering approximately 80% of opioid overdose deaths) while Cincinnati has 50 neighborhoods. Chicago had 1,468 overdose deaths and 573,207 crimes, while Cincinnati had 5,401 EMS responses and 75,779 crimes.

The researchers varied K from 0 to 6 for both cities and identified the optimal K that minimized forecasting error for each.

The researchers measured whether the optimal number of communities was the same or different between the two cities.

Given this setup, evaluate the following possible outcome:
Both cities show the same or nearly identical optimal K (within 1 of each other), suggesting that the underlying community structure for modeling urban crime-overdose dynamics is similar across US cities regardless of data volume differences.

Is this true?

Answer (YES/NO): YES